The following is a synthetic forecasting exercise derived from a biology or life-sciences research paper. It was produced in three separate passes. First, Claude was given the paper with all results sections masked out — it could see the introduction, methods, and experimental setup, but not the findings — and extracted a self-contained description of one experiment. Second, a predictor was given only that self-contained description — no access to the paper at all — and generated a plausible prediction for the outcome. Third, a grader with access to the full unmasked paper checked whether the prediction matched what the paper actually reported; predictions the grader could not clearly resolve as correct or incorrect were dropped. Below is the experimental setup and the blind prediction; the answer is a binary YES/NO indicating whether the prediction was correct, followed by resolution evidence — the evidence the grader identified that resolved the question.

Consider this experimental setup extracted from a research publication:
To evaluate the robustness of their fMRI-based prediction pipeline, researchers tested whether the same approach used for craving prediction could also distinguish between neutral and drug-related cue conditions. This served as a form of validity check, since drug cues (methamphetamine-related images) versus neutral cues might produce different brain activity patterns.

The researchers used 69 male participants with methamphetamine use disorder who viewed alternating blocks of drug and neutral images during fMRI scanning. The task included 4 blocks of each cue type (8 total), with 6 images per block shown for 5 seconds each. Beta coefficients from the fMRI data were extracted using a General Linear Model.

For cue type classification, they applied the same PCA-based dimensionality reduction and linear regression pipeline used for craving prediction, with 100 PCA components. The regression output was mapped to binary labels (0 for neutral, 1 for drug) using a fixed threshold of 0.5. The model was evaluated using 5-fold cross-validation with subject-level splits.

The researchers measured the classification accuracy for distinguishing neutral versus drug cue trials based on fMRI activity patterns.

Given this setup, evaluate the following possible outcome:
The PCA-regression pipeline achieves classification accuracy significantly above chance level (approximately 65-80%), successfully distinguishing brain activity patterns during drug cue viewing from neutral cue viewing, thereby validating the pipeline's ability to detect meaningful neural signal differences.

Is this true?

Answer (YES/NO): NO